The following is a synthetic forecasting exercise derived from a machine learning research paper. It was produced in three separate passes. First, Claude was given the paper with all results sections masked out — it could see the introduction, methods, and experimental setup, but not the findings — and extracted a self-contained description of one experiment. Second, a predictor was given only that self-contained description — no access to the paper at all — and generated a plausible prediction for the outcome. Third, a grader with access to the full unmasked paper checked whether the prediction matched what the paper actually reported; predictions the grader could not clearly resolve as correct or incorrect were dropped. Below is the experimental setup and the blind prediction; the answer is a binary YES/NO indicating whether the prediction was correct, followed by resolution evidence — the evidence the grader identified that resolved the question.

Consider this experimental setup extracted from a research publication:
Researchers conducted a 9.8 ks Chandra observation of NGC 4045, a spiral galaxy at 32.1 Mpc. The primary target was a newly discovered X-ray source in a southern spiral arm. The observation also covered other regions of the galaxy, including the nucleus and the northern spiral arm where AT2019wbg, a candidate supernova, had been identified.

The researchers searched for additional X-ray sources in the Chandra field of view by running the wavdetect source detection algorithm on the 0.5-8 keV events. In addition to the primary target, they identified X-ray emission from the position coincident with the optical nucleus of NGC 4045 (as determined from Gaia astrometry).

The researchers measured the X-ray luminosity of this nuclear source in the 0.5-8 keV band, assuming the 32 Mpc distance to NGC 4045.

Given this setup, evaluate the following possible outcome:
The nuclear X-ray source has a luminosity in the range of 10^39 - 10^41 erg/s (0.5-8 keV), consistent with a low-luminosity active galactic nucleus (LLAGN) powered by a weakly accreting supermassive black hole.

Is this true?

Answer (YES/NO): YES